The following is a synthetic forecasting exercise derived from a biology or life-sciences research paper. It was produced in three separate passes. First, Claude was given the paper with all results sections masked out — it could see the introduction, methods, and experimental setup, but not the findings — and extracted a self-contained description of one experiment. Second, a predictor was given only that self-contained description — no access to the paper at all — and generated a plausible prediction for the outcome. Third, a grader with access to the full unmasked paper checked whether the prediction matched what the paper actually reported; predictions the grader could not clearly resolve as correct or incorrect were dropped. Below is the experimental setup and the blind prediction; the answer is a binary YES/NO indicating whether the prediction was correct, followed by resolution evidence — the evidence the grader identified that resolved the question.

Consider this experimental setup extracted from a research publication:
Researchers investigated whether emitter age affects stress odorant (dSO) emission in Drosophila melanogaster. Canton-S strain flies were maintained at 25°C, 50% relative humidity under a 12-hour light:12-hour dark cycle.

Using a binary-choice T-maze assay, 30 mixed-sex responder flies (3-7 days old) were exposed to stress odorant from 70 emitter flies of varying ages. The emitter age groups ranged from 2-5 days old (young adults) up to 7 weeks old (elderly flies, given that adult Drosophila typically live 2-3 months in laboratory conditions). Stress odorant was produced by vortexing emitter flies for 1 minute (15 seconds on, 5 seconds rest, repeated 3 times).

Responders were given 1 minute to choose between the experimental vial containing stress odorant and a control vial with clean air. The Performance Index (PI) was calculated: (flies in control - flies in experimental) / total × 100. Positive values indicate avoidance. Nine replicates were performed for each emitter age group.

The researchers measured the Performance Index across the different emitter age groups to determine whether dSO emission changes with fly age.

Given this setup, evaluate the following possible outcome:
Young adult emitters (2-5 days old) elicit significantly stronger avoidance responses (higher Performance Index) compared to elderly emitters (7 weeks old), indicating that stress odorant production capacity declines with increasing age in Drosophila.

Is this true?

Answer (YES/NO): NO